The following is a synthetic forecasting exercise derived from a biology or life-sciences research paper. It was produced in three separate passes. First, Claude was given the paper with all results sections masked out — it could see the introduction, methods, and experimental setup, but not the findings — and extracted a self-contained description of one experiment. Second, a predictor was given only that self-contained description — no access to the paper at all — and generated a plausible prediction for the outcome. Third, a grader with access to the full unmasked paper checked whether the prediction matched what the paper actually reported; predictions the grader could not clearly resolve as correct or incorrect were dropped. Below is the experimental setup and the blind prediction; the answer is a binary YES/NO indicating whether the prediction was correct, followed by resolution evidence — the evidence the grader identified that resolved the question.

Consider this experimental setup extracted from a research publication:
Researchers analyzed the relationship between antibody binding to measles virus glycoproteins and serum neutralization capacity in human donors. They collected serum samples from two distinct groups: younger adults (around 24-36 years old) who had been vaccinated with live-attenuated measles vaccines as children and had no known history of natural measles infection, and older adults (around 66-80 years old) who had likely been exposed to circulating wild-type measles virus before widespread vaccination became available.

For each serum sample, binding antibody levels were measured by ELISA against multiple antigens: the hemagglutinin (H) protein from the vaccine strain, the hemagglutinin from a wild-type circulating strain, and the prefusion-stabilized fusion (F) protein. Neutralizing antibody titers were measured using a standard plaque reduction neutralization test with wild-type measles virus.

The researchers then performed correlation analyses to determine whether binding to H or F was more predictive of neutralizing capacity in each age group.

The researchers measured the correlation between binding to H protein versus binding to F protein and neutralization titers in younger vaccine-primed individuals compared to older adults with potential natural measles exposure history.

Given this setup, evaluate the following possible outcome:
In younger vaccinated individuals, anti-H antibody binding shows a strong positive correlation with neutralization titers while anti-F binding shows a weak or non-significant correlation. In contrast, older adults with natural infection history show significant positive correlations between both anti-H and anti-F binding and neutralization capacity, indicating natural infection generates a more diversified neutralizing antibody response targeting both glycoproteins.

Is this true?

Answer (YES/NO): YES